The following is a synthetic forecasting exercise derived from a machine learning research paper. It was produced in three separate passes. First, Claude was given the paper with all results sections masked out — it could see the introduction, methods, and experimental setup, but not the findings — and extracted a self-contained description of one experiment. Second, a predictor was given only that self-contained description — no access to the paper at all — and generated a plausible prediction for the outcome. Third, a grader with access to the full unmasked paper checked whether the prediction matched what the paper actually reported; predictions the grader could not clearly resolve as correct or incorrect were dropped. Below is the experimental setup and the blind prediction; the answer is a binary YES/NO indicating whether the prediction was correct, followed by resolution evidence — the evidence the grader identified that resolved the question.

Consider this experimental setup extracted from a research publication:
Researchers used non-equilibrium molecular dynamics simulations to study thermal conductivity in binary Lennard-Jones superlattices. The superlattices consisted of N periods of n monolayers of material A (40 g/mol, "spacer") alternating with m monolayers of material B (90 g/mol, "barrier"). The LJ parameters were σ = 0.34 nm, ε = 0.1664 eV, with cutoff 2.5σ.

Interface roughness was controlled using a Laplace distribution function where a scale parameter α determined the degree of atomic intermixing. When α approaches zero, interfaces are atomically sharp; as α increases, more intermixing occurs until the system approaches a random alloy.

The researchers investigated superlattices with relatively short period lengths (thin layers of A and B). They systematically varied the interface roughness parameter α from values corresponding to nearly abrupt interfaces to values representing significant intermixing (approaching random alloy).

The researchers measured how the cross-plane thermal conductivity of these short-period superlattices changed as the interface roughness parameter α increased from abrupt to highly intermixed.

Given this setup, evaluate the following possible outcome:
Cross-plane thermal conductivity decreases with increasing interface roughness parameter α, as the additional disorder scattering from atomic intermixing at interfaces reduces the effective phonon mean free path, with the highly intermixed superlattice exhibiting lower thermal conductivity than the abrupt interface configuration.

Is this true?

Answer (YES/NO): YES